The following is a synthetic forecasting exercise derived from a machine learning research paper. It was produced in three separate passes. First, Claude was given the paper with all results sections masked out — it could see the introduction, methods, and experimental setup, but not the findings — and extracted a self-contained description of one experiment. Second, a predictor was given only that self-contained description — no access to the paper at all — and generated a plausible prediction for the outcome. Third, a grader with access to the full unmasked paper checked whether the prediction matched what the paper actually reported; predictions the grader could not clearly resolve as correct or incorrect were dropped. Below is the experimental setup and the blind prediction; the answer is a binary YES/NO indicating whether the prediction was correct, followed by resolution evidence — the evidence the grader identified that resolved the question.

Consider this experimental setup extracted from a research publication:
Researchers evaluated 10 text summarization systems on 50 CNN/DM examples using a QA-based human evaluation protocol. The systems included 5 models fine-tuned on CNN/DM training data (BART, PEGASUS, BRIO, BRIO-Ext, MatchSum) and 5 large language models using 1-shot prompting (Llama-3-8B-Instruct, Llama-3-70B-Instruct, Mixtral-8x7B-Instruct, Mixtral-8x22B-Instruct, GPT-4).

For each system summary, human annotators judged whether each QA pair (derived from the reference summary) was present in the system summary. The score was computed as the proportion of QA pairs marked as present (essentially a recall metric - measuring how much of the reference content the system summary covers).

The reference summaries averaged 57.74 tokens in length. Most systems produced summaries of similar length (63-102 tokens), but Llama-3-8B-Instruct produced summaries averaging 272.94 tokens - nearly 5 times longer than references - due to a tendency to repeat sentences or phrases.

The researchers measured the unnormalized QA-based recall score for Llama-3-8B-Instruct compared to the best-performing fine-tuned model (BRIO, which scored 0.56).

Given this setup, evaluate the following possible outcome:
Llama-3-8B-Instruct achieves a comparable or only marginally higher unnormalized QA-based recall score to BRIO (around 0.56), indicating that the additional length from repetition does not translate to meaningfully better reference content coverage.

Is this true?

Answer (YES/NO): NO